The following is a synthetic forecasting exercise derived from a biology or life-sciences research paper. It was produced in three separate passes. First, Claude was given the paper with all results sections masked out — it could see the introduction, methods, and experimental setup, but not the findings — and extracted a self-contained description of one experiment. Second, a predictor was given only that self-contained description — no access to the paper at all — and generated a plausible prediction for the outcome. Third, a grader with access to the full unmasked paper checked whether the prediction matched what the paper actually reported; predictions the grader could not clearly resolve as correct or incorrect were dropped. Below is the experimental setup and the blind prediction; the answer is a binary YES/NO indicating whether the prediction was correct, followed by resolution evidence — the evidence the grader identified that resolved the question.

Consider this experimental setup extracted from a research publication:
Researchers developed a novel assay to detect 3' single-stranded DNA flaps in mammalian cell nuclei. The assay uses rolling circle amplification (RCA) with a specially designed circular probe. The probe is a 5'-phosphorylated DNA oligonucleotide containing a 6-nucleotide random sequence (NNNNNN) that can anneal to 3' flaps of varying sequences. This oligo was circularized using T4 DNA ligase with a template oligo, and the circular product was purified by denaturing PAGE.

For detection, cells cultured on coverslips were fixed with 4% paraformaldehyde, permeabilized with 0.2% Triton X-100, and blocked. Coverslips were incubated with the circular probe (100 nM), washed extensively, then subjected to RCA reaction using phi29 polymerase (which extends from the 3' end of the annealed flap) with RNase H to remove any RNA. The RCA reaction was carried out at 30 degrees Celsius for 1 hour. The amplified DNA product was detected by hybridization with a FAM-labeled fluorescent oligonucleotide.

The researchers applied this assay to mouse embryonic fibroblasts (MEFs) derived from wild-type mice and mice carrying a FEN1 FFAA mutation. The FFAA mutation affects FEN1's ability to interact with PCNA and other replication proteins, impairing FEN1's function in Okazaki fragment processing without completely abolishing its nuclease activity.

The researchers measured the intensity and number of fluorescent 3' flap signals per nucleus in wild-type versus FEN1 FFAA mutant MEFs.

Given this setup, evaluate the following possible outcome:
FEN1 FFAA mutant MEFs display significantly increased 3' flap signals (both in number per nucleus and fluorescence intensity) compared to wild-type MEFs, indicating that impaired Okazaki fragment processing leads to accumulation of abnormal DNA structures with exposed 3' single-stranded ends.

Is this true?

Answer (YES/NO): YES